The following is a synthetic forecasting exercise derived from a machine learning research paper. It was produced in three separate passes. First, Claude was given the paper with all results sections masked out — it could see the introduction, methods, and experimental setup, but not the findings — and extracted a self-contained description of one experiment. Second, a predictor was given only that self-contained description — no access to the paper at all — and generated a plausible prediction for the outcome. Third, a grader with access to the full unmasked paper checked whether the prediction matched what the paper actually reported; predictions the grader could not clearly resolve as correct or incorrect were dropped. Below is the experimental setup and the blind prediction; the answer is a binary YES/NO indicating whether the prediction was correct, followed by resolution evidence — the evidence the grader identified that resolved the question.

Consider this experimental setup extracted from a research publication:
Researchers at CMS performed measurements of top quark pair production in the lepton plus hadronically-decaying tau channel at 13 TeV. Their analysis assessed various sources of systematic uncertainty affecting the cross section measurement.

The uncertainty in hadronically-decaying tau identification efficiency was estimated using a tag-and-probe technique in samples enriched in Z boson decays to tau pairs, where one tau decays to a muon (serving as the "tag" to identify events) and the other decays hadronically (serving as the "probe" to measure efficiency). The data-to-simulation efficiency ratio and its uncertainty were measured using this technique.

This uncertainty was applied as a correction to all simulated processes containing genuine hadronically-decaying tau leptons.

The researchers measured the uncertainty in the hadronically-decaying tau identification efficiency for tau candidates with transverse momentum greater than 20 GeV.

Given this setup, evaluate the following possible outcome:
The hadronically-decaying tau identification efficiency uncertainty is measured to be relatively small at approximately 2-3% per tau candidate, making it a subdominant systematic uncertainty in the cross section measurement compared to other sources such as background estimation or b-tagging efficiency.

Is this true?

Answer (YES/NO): NO